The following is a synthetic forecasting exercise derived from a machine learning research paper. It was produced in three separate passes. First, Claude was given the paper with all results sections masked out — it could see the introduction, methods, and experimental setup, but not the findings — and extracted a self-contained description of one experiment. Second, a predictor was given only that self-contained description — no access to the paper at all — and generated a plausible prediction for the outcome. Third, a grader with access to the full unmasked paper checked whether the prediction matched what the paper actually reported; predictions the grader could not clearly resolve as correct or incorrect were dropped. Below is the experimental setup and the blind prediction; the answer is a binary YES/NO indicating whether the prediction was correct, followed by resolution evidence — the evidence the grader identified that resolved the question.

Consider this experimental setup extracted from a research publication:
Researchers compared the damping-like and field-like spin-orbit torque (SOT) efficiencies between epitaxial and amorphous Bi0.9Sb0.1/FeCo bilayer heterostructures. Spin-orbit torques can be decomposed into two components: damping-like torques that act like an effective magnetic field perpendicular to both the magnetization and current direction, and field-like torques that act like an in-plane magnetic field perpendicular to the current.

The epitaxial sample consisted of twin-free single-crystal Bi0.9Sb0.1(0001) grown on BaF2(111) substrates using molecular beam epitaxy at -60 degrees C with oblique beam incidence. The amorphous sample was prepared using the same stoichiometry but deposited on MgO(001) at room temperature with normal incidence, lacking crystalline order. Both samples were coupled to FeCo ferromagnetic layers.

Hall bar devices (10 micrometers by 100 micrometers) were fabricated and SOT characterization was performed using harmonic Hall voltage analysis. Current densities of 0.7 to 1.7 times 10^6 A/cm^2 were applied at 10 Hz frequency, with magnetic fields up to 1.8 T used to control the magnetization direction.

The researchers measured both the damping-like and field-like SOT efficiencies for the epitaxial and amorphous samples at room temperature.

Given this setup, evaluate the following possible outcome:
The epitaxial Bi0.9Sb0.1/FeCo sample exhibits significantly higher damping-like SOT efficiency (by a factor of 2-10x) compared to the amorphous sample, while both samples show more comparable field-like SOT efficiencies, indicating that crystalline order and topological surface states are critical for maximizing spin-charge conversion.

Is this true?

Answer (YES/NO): NO